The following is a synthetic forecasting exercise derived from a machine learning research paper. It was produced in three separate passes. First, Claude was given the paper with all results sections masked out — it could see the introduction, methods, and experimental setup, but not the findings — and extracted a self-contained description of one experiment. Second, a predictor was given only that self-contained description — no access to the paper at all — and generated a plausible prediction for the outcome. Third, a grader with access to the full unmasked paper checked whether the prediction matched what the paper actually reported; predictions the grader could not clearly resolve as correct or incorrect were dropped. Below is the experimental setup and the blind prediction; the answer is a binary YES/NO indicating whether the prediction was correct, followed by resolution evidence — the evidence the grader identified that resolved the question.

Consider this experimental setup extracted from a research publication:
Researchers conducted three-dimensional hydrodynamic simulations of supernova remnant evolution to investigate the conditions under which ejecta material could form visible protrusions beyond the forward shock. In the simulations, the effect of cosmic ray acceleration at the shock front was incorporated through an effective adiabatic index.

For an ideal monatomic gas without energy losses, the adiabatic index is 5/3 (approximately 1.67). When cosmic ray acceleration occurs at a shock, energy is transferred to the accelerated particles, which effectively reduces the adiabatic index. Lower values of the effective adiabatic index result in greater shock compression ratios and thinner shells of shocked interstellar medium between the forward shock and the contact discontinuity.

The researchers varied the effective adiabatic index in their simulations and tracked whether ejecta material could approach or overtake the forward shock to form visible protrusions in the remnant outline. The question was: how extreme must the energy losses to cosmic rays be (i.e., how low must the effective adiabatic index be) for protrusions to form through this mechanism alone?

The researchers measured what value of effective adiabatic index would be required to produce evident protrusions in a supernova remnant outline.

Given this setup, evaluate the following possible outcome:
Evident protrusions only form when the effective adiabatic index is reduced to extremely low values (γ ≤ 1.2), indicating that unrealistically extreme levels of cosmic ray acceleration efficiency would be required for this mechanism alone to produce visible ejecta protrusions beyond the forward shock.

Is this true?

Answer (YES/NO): YES